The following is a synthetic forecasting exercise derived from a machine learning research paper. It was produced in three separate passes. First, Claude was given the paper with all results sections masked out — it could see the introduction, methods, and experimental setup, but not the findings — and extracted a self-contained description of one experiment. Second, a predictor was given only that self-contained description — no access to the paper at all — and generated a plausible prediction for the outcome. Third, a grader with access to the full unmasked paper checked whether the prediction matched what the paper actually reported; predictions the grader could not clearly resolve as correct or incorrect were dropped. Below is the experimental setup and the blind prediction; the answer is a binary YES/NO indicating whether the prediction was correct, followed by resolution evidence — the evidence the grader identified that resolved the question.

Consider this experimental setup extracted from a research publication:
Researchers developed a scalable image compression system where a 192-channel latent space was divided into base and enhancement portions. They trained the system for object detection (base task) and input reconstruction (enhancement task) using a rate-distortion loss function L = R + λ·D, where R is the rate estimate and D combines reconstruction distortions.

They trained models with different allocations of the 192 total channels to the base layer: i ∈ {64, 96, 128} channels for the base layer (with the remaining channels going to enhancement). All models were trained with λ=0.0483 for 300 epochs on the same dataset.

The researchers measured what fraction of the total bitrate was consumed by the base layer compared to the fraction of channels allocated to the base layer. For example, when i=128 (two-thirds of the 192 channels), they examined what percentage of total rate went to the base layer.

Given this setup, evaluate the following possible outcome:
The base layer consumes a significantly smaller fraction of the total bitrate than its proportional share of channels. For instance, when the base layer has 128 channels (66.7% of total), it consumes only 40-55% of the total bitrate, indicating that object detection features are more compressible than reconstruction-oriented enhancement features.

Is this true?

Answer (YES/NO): NO